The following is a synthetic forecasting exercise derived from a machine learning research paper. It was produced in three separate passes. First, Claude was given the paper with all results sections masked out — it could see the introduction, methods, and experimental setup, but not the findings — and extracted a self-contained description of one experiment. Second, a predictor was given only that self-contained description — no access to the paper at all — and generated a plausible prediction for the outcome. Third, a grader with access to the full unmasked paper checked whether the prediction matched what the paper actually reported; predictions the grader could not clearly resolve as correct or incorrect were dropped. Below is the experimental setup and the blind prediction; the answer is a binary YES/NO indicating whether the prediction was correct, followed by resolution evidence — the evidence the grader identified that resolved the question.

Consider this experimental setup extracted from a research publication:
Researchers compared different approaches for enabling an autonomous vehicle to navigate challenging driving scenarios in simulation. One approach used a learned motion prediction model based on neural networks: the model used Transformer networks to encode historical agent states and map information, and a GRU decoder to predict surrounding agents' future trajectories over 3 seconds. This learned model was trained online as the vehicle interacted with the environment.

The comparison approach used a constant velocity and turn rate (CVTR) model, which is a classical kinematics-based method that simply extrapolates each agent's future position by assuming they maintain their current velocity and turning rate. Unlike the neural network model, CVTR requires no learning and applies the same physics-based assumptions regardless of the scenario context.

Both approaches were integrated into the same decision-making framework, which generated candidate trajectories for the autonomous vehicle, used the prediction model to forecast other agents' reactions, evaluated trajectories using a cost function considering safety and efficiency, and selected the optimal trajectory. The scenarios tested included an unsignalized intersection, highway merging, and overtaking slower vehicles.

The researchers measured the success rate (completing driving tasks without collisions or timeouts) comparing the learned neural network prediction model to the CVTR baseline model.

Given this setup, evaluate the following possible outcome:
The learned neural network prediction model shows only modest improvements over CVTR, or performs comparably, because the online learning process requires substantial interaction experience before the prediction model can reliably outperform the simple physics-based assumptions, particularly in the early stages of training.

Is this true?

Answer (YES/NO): NO